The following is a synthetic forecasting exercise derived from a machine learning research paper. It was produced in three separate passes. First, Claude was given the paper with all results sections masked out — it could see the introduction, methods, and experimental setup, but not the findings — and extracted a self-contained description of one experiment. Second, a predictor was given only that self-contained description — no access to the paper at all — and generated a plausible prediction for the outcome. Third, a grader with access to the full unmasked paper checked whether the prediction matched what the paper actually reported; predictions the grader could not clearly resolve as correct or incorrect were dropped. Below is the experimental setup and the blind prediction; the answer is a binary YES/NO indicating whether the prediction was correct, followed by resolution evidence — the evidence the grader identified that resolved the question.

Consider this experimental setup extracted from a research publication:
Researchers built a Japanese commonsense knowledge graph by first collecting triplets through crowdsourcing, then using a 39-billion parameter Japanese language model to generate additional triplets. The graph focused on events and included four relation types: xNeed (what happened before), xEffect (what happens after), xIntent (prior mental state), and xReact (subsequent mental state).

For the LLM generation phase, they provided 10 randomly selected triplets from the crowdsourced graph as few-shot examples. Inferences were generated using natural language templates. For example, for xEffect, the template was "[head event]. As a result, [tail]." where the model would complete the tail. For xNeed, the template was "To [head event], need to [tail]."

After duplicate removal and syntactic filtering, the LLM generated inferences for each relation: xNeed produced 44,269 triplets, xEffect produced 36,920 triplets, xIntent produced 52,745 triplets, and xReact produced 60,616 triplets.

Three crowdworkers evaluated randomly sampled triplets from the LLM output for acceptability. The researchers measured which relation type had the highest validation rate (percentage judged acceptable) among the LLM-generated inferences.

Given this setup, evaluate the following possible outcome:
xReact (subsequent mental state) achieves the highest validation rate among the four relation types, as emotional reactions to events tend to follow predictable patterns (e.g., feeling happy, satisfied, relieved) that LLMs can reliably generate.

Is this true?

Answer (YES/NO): YES